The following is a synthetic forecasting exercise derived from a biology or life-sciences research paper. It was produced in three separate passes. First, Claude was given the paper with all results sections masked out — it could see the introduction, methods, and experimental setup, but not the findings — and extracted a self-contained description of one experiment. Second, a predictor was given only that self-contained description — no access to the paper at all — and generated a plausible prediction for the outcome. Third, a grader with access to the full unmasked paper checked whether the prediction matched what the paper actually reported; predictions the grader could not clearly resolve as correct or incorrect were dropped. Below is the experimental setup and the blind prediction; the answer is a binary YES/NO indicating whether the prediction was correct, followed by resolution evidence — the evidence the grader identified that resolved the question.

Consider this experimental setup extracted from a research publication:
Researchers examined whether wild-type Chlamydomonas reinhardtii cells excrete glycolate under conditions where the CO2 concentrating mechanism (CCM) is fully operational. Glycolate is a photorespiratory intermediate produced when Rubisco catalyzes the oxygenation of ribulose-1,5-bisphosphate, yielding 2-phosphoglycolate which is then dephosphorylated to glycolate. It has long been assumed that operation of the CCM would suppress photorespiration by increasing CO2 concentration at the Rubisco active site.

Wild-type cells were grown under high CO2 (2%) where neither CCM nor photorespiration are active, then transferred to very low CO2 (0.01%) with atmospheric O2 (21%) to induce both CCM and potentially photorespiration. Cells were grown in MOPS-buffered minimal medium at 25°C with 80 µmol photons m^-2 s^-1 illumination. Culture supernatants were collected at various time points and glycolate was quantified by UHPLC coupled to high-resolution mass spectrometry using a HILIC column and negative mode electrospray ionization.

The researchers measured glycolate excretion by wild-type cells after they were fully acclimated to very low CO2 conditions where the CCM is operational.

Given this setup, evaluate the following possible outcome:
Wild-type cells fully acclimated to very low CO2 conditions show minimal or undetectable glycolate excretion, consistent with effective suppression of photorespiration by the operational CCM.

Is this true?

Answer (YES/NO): NO